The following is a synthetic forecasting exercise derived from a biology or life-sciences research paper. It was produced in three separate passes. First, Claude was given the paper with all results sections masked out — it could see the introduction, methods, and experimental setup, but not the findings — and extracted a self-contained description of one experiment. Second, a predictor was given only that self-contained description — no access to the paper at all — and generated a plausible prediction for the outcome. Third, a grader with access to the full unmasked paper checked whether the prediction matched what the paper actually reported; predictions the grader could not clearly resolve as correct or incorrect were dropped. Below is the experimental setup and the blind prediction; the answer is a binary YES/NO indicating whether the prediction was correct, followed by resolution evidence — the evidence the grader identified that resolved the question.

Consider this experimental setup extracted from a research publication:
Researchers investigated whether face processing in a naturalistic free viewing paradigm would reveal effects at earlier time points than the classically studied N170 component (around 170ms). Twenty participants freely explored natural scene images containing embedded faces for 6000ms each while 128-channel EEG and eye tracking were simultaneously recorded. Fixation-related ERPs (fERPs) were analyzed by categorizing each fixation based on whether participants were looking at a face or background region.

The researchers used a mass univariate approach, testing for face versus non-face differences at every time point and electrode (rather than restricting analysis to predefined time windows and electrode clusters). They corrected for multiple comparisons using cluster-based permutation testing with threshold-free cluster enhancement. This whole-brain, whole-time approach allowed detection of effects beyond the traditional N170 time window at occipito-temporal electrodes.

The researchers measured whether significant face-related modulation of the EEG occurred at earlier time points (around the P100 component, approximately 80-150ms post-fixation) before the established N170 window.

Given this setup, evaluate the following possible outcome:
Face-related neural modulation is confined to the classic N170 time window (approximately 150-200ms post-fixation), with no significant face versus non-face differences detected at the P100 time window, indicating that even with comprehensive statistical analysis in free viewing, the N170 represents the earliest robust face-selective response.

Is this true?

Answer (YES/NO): NO